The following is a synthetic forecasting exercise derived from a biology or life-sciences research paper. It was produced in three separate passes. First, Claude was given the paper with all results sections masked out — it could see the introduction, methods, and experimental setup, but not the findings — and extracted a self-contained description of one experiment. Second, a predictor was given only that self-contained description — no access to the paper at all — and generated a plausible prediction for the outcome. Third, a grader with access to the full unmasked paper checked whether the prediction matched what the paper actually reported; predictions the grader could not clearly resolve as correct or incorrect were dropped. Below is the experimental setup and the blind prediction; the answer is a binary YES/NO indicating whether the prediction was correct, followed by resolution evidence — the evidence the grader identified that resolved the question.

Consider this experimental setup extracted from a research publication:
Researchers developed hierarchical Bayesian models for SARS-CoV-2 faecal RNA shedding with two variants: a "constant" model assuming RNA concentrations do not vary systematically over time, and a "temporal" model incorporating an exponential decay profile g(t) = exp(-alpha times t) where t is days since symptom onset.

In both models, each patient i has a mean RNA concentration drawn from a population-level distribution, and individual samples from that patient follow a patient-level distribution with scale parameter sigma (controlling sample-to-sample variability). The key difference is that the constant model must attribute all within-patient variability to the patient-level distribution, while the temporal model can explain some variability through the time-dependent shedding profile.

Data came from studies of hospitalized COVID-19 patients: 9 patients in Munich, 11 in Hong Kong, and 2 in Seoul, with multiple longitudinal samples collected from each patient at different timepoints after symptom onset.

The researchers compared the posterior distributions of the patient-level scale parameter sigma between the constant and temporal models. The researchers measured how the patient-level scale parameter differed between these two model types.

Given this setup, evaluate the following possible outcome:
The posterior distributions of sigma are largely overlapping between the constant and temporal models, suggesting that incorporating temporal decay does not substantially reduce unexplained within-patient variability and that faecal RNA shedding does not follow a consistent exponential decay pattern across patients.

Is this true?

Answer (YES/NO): NO